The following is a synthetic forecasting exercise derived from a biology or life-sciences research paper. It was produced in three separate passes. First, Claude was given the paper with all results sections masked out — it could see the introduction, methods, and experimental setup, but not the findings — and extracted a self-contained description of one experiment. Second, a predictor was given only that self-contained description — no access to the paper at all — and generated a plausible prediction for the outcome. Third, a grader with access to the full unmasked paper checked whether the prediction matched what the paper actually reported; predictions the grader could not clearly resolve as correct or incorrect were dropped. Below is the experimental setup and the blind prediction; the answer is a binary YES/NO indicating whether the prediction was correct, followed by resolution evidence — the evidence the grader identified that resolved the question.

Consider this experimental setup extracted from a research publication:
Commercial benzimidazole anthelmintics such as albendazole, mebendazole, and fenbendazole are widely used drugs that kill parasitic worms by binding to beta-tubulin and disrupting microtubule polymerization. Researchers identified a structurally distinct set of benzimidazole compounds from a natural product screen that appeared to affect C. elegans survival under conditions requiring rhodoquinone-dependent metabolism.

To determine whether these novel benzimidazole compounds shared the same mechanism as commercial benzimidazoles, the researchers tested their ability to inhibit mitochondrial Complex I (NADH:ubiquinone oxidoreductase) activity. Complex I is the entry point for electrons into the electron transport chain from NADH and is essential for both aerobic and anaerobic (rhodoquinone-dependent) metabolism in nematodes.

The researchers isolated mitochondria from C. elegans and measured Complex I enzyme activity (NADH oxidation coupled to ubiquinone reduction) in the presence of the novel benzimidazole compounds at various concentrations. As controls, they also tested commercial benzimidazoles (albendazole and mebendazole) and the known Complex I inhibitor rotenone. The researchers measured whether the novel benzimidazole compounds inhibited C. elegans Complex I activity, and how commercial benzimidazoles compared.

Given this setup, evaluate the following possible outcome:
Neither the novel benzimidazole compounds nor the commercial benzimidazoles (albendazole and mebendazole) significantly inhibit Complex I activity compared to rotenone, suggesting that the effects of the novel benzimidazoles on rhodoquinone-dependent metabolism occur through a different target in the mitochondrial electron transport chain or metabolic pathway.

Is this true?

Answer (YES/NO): NO